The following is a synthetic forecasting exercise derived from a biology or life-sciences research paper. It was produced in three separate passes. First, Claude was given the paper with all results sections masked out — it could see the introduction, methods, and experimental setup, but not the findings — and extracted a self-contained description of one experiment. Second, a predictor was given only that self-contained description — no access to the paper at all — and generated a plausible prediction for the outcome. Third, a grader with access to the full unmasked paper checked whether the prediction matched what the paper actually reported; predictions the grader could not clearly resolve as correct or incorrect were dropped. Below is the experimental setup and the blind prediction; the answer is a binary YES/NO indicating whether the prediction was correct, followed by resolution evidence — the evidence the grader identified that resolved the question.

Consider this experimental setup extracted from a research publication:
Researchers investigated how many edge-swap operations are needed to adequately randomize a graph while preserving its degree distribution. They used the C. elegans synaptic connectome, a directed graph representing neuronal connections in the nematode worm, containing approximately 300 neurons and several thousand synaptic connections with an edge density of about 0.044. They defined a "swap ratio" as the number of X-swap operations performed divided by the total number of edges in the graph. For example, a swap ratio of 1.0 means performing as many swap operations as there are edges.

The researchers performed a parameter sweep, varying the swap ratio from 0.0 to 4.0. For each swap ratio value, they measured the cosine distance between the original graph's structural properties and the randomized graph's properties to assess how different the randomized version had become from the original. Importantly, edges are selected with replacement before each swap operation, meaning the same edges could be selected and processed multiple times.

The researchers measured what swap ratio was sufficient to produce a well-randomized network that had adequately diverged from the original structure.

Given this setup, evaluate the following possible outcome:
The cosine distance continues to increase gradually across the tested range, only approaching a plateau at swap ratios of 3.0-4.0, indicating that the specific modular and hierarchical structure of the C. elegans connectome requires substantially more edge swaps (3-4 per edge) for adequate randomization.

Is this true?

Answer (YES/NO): NO